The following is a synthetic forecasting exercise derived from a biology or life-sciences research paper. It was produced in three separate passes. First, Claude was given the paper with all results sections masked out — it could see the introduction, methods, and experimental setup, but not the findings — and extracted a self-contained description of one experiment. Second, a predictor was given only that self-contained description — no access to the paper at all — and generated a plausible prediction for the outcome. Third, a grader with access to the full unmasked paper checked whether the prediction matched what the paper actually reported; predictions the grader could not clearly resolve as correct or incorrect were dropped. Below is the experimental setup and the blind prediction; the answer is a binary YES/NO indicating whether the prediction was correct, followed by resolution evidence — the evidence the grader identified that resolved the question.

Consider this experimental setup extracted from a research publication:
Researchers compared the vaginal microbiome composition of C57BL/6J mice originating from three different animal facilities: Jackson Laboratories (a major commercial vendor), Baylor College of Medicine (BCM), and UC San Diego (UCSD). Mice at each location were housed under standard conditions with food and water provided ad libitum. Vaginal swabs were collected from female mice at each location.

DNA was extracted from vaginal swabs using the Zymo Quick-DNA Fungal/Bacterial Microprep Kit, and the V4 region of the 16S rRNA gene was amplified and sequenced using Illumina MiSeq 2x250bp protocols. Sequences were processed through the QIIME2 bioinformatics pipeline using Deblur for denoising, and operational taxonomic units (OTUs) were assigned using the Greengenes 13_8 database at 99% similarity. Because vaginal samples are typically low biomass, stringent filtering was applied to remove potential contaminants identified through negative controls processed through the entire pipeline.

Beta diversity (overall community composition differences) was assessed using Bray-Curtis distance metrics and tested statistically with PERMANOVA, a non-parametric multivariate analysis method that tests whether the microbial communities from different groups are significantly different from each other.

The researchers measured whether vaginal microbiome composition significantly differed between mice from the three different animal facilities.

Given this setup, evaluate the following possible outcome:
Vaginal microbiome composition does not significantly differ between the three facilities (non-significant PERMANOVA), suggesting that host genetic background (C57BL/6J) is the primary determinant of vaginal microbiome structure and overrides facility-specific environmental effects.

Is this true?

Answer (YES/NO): NO